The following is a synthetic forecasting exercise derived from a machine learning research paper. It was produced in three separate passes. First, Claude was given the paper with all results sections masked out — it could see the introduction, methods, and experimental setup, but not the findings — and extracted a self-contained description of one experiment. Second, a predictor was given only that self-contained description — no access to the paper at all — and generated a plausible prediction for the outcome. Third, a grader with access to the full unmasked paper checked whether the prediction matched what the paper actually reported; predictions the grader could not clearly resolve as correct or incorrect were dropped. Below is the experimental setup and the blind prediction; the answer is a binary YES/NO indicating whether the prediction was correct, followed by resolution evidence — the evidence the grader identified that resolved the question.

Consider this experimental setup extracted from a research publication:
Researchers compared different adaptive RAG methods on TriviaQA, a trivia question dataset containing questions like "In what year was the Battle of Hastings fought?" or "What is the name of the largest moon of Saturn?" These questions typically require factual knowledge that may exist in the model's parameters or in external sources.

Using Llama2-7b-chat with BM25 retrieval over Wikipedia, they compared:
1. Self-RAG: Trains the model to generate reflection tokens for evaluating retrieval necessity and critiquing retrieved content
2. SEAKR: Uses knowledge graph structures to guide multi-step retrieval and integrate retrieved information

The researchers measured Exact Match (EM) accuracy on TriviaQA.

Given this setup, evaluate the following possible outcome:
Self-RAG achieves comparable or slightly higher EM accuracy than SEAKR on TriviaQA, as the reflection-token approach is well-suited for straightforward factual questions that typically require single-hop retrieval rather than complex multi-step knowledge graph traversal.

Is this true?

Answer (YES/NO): YES